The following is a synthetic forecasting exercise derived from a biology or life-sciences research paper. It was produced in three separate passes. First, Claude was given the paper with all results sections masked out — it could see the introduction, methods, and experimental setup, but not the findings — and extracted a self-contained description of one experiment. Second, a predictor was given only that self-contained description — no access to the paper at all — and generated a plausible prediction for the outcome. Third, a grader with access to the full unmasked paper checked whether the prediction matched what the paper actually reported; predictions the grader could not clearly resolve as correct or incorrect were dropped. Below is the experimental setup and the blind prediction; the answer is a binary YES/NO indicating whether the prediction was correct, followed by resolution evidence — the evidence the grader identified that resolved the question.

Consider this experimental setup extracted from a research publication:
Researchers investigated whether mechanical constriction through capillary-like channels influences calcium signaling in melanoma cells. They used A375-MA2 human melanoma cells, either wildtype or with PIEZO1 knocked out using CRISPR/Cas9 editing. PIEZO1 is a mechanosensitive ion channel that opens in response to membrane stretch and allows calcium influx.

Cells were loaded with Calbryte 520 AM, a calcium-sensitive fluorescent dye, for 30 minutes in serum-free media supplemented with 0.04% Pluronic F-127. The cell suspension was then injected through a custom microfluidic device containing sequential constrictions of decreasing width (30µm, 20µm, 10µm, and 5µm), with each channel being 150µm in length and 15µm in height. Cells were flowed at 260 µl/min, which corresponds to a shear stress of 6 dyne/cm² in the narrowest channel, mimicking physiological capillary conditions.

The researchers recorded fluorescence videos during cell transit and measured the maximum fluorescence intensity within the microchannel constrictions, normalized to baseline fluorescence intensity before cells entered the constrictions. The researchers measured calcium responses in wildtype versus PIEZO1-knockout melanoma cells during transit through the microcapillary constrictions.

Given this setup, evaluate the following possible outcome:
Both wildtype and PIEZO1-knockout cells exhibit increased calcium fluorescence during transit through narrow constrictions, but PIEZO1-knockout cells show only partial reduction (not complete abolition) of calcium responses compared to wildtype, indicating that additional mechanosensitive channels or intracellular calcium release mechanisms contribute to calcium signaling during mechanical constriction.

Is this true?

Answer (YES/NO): YES